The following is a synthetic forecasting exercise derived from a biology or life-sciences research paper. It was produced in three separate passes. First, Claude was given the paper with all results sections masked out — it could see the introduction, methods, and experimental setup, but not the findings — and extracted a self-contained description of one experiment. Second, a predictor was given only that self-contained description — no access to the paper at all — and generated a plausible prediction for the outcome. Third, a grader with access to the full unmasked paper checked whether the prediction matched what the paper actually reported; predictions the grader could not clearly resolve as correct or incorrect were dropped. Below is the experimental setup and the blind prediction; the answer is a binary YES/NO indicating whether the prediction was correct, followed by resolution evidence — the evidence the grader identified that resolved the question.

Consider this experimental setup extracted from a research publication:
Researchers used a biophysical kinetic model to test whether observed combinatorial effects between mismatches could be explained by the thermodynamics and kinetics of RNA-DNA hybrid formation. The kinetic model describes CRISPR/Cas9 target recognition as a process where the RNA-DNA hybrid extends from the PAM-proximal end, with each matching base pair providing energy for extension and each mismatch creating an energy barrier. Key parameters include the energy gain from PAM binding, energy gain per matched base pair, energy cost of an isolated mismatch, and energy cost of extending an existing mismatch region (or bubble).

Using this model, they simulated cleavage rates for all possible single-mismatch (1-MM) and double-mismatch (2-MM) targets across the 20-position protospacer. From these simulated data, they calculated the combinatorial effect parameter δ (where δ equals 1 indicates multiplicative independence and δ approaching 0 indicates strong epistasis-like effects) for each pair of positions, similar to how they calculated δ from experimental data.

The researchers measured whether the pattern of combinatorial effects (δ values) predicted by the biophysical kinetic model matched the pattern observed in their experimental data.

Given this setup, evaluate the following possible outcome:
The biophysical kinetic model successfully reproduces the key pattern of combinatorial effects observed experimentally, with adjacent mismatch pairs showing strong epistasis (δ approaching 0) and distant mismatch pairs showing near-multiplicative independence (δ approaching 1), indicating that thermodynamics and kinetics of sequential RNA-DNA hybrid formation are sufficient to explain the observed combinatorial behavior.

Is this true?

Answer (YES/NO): NO